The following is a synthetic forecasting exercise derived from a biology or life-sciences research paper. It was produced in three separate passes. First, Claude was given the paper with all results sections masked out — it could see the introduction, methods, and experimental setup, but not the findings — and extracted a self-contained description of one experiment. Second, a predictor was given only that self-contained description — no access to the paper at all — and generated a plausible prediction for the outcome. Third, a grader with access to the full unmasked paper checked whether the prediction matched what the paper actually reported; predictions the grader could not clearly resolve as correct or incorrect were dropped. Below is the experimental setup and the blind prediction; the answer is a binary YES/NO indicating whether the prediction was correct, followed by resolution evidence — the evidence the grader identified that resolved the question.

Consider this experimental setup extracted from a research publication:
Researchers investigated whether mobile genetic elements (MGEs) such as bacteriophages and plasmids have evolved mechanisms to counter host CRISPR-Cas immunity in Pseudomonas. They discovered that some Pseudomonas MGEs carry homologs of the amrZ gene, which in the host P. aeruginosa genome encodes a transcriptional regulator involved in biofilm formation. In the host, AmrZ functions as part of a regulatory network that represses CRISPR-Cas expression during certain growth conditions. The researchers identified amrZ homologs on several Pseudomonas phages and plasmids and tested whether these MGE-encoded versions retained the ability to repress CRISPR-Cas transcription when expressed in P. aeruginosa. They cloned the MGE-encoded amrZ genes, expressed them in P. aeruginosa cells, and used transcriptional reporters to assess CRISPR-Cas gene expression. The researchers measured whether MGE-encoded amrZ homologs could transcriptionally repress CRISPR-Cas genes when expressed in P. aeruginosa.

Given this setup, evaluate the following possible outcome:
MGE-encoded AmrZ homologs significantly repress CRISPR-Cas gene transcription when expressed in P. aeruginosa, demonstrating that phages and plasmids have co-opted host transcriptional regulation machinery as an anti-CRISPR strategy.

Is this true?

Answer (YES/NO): YES